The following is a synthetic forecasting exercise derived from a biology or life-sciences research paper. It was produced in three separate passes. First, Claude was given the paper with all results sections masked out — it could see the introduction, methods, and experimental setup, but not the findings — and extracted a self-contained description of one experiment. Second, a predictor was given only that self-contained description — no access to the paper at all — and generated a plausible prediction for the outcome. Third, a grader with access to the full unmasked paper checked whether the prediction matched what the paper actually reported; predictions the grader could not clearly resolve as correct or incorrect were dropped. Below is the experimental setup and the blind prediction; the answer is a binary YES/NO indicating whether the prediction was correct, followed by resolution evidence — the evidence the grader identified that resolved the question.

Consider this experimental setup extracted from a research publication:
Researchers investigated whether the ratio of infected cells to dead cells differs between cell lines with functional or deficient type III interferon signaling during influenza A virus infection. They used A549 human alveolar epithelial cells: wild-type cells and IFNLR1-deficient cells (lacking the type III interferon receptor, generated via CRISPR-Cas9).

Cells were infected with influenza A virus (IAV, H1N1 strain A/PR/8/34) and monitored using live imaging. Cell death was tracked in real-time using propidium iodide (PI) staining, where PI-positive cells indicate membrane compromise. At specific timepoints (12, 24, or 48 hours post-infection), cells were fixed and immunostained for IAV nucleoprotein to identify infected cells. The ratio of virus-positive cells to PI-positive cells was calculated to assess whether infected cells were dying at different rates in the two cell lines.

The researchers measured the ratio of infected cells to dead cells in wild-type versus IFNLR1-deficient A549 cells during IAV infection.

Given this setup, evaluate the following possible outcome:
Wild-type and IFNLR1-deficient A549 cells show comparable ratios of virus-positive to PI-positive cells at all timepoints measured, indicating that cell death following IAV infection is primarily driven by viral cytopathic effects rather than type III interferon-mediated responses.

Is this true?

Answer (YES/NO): NO